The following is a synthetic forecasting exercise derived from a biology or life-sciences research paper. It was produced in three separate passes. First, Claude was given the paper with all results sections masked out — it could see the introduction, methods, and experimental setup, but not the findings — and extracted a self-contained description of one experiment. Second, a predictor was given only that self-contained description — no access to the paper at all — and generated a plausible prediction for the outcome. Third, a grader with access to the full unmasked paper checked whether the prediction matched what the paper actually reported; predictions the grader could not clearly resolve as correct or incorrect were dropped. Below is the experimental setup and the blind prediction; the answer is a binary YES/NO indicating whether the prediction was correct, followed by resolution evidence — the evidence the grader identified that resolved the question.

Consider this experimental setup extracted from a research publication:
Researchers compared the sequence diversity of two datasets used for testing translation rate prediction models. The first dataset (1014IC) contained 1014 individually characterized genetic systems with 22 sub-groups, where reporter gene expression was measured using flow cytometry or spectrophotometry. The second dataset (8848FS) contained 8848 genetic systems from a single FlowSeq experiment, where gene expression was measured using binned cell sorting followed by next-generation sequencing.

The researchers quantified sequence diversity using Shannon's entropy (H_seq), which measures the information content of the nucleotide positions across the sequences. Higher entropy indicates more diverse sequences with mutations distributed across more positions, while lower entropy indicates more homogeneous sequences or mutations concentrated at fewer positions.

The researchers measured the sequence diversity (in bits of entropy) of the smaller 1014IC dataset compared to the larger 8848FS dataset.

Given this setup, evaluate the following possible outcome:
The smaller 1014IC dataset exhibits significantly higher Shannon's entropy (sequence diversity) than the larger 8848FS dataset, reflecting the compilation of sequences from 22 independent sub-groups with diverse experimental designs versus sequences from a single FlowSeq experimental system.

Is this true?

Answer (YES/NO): YES